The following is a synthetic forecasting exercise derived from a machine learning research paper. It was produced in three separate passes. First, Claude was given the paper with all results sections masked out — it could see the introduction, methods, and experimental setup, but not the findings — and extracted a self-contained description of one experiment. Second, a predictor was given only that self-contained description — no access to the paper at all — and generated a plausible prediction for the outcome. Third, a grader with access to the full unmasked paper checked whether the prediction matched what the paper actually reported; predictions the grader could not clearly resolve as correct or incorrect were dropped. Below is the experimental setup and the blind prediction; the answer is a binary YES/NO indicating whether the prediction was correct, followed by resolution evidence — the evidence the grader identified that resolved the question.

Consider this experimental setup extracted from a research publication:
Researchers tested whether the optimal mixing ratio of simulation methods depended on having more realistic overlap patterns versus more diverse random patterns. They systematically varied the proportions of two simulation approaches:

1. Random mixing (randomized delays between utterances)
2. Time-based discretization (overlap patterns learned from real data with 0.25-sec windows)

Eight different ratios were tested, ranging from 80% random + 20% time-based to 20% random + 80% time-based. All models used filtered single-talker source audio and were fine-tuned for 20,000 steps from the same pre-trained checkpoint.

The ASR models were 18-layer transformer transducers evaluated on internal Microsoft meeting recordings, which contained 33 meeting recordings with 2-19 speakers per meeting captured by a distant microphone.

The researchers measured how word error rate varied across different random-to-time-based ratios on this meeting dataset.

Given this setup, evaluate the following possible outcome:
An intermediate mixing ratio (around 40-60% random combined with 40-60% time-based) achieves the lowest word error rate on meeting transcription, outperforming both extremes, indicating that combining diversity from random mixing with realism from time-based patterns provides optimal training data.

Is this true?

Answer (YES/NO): NO